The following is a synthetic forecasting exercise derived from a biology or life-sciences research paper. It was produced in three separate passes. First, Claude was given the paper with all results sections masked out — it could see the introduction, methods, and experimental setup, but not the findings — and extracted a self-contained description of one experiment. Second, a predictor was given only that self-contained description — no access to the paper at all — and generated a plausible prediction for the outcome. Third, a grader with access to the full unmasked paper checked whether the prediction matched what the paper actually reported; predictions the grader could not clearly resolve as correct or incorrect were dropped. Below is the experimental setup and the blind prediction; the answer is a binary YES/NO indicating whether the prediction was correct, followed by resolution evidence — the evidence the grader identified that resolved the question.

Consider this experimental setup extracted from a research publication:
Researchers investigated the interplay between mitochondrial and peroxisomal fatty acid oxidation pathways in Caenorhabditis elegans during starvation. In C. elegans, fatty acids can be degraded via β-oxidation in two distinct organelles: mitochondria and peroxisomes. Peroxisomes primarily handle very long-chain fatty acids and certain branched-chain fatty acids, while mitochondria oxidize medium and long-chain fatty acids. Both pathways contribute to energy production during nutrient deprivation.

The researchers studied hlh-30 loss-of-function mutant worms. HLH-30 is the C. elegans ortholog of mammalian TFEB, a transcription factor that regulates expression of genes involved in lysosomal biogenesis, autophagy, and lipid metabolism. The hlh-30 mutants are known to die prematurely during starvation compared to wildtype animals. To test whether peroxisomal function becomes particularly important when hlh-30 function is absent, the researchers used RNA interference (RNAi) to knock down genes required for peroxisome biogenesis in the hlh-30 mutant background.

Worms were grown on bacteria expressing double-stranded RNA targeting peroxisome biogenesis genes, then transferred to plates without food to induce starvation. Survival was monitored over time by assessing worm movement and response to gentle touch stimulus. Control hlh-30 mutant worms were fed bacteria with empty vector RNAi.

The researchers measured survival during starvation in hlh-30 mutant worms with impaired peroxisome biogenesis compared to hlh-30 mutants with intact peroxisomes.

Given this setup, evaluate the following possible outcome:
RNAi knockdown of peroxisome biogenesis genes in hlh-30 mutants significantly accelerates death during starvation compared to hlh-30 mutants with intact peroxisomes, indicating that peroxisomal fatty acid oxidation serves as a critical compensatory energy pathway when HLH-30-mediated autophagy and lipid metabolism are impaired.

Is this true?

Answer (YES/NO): YES